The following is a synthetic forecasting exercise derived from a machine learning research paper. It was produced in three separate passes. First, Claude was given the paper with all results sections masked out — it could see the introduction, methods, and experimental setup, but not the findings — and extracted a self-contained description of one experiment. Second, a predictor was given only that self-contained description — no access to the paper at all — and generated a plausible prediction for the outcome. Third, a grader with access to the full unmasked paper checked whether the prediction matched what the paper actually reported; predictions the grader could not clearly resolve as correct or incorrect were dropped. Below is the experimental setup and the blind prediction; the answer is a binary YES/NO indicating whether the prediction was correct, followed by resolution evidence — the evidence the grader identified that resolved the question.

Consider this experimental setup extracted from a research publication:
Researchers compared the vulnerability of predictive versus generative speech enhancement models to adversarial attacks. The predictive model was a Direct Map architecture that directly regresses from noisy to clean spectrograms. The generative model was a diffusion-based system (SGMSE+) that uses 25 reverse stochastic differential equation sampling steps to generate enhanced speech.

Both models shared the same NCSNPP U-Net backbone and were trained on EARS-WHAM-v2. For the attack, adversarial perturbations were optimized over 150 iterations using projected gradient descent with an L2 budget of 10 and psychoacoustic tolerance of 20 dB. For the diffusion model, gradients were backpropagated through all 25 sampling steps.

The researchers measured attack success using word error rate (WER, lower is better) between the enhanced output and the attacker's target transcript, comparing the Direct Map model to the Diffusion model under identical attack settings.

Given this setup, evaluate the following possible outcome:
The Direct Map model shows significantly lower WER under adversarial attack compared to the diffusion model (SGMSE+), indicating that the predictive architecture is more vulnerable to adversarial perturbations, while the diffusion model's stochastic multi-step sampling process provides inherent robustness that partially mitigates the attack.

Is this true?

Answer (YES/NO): YES